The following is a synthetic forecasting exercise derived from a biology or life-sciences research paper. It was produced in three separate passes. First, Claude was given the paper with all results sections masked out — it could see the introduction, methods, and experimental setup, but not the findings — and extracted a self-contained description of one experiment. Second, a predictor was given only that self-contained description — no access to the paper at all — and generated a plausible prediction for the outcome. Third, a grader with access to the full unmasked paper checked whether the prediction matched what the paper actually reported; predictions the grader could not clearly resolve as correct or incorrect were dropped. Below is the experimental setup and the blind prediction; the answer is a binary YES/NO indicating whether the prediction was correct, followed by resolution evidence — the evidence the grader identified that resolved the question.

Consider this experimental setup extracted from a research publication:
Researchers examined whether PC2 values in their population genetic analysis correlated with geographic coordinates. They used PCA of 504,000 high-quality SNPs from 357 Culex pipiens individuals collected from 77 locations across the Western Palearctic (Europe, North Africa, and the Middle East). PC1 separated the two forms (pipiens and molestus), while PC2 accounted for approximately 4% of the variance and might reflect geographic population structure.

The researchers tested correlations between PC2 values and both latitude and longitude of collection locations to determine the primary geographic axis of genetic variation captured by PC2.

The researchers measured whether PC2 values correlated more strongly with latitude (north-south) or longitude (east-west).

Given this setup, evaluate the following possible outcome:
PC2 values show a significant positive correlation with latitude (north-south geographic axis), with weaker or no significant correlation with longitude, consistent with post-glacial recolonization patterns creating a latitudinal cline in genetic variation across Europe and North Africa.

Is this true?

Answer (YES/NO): NO